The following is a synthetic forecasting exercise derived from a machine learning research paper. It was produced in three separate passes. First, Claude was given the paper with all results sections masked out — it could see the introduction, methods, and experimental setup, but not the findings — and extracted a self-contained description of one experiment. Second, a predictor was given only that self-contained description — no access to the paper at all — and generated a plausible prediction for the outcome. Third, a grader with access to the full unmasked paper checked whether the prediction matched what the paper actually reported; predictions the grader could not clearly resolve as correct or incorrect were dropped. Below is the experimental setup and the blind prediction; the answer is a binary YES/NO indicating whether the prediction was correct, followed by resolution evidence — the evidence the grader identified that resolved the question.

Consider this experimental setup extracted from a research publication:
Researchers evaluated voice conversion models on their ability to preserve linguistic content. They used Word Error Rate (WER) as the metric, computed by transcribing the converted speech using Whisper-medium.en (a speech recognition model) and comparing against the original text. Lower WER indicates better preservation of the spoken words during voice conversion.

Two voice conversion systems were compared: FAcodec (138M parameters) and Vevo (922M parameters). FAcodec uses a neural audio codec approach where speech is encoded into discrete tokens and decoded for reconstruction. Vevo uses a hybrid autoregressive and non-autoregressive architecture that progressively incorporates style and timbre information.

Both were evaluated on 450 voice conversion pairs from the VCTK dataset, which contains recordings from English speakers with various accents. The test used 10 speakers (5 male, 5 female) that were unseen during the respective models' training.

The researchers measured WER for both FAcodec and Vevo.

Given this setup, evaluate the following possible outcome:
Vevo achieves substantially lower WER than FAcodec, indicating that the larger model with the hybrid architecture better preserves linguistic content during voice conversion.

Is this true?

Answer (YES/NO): NO